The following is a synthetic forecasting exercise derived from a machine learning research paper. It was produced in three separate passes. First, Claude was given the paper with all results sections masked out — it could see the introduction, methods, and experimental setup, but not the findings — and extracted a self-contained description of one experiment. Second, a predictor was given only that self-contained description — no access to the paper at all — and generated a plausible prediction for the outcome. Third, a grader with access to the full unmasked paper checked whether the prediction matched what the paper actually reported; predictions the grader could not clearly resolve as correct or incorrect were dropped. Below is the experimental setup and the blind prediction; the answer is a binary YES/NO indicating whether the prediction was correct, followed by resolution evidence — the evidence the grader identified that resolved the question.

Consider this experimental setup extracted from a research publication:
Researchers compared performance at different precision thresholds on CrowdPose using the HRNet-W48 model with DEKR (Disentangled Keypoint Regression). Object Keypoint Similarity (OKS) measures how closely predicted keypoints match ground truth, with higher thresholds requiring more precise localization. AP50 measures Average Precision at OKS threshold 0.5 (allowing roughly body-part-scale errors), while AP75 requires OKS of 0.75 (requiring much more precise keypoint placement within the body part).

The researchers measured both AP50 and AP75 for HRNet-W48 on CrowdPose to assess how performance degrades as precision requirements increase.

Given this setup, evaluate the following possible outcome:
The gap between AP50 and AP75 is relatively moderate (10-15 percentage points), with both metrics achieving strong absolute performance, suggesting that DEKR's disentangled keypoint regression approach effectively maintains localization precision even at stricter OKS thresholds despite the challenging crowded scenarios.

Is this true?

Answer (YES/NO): YES